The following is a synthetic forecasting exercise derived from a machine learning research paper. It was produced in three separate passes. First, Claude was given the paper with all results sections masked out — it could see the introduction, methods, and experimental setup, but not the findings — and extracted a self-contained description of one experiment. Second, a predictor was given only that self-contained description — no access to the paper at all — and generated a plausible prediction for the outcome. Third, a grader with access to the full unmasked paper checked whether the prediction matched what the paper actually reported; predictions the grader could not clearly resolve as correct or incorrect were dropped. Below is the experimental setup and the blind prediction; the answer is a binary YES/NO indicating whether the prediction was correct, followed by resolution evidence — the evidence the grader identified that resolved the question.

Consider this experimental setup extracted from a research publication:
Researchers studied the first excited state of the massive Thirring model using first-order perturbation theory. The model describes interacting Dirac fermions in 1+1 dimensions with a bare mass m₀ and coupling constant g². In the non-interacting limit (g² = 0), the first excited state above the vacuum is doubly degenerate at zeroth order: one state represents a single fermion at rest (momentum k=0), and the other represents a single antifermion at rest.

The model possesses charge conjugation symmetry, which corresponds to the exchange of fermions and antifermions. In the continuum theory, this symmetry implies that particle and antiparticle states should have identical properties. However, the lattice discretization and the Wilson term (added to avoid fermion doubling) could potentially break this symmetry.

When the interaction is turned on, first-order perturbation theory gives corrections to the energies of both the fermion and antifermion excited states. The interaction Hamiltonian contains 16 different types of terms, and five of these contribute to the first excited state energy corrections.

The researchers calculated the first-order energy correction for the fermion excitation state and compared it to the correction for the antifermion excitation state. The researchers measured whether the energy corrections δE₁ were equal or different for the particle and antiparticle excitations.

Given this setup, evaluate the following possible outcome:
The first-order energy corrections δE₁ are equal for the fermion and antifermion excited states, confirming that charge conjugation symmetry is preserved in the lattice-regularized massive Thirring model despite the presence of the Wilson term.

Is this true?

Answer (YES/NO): YES